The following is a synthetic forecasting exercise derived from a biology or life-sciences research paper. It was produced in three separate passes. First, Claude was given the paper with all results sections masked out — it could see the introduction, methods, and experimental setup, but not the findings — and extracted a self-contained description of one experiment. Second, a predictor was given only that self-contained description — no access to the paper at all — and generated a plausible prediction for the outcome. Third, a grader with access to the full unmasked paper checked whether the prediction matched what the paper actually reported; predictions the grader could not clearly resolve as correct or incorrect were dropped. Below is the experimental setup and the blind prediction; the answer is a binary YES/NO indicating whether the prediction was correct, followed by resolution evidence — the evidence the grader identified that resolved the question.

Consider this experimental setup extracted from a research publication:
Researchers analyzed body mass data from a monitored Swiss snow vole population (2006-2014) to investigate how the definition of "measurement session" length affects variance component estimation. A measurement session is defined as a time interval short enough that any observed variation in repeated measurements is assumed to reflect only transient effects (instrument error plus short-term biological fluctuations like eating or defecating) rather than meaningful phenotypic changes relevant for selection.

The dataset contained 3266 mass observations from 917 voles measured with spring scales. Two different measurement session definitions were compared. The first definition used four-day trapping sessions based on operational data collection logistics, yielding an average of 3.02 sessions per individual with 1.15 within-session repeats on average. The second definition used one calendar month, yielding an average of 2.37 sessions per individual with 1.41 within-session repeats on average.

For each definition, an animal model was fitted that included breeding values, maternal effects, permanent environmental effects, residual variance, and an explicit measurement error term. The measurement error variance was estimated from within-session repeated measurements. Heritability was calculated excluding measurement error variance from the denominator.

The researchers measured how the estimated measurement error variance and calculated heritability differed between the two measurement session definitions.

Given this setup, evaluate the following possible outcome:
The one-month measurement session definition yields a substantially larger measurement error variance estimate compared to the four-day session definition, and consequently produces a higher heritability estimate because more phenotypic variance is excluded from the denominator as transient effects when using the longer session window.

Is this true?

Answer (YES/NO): NO